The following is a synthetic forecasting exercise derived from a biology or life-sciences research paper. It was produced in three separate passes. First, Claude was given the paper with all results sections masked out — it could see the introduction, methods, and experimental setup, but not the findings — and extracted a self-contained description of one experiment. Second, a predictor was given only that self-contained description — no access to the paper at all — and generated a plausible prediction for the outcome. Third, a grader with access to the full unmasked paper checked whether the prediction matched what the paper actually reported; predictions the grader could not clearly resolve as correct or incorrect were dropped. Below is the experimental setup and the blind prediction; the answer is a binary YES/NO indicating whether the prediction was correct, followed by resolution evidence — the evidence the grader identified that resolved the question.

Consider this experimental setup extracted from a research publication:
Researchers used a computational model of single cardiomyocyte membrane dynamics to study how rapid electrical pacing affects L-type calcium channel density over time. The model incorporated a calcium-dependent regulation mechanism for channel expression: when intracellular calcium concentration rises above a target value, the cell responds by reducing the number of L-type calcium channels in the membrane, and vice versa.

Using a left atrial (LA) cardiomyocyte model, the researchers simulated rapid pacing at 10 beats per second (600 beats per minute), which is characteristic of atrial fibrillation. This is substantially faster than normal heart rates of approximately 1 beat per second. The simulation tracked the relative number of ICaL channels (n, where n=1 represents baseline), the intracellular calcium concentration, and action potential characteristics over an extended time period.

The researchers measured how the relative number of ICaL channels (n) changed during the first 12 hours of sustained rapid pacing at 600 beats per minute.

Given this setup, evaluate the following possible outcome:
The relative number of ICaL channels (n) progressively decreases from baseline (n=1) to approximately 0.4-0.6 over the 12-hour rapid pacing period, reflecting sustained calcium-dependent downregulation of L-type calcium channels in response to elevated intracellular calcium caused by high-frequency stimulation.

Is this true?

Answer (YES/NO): YES